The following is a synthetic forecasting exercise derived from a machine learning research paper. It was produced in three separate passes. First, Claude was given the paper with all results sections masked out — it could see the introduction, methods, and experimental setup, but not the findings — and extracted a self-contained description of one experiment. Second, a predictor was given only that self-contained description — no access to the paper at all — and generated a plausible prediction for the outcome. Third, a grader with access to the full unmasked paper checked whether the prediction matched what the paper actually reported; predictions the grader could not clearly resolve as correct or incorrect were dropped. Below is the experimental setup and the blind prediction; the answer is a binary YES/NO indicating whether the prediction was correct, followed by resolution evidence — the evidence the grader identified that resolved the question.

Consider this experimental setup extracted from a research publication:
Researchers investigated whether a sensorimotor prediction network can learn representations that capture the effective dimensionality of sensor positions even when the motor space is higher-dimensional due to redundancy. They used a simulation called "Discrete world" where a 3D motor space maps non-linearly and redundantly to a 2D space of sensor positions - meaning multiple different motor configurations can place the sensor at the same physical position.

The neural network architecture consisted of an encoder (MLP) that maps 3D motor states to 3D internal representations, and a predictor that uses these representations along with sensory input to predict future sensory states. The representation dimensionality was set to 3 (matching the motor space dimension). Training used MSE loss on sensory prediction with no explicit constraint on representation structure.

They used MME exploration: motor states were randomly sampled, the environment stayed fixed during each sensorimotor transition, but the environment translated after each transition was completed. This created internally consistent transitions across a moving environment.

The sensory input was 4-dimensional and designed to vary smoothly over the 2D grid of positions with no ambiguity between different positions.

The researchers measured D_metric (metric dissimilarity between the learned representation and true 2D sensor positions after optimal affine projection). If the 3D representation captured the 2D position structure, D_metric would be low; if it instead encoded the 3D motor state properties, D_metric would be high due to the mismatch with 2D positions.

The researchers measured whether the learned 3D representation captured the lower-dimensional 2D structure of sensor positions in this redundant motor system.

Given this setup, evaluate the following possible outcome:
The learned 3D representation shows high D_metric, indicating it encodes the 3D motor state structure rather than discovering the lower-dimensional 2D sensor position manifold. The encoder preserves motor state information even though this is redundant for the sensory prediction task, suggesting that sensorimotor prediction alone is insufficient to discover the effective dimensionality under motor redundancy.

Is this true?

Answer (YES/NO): NO